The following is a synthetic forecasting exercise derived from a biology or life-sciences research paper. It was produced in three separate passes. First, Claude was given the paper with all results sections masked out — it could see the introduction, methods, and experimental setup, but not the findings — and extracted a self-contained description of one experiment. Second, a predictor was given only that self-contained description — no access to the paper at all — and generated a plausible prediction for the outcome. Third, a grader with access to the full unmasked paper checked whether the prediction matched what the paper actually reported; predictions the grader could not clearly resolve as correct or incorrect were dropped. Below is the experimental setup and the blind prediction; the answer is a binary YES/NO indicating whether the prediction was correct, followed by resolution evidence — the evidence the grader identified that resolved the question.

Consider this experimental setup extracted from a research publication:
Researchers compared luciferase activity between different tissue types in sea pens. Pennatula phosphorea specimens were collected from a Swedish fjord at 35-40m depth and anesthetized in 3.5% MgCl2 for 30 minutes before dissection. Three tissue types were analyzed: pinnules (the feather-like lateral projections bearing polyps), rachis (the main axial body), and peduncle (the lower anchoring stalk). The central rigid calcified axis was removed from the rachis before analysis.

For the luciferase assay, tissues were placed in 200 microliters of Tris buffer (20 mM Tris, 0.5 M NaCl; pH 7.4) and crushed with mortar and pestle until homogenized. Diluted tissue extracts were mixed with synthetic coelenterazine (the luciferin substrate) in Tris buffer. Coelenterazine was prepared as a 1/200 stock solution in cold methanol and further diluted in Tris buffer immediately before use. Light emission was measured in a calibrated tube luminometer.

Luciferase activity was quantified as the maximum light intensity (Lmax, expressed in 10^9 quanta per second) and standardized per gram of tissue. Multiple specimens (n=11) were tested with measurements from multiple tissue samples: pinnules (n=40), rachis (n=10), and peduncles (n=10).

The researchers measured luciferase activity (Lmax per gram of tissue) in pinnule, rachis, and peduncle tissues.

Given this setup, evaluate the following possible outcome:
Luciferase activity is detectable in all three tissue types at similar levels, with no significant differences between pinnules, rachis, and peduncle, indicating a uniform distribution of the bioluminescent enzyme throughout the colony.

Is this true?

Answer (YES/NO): NO